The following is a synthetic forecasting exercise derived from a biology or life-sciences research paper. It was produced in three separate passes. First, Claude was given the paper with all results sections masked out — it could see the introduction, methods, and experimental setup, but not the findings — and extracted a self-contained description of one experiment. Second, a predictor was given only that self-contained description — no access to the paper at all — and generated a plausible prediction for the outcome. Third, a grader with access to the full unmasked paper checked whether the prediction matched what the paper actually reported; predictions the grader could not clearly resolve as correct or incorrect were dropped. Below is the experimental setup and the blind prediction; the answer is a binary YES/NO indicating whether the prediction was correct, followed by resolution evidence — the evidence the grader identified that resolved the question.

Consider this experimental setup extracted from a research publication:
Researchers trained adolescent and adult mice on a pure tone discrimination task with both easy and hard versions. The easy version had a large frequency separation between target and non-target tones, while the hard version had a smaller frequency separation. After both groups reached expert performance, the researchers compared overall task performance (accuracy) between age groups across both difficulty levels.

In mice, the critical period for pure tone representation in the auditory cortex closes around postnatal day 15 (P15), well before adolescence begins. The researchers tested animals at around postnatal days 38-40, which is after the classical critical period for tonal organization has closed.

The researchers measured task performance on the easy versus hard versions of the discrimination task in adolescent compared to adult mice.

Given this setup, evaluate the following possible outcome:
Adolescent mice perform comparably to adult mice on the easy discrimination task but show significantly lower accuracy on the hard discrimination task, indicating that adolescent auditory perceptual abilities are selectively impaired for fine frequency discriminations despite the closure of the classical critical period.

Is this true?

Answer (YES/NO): NO